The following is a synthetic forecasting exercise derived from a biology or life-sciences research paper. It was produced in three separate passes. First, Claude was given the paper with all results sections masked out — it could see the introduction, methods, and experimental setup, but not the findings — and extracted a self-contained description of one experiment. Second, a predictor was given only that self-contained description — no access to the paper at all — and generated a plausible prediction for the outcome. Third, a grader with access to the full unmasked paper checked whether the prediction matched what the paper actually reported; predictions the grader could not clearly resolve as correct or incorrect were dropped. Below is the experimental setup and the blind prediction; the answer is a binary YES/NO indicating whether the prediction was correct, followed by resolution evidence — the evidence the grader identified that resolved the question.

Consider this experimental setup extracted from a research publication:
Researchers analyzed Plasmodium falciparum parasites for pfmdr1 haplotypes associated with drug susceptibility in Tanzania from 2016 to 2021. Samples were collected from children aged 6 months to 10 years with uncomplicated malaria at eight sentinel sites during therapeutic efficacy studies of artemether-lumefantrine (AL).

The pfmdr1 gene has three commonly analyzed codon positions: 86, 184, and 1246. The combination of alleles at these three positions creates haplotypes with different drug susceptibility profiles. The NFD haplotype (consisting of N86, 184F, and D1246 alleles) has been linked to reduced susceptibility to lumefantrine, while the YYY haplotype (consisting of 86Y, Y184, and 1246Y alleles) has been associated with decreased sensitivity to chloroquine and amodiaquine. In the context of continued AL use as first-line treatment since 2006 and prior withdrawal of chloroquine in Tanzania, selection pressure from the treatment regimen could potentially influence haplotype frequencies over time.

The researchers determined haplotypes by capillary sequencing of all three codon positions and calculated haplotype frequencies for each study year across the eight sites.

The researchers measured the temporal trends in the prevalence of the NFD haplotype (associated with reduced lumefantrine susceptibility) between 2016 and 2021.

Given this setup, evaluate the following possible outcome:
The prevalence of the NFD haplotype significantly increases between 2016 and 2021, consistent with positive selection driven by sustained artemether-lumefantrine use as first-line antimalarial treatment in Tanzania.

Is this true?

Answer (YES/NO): YES